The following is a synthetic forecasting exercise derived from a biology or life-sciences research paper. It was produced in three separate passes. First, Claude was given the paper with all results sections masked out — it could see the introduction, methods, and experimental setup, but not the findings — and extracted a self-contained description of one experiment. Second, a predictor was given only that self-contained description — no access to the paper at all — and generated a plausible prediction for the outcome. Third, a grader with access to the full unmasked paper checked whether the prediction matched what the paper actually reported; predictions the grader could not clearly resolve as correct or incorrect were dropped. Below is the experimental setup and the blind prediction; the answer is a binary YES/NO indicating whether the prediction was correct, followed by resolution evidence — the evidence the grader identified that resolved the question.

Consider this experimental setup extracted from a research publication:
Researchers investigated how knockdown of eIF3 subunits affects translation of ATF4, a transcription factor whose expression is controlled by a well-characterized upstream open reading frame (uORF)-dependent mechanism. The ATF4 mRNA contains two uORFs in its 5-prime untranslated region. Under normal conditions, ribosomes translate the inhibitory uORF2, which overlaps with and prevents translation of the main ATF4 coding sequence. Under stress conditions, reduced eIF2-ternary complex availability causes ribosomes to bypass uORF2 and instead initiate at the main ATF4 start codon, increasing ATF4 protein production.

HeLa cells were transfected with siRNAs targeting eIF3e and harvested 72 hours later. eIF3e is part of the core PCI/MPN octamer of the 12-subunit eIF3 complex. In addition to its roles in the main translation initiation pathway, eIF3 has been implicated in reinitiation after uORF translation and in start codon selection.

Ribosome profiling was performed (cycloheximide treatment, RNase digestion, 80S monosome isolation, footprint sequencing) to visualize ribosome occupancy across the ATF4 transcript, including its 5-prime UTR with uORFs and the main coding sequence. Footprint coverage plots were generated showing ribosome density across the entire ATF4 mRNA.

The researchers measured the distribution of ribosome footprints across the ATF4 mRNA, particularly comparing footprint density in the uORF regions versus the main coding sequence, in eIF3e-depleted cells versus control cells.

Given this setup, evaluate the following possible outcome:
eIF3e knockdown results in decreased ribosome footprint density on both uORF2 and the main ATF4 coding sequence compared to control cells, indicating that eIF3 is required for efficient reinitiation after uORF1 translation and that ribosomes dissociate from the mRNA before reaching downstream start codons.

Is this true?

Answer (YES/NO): NO